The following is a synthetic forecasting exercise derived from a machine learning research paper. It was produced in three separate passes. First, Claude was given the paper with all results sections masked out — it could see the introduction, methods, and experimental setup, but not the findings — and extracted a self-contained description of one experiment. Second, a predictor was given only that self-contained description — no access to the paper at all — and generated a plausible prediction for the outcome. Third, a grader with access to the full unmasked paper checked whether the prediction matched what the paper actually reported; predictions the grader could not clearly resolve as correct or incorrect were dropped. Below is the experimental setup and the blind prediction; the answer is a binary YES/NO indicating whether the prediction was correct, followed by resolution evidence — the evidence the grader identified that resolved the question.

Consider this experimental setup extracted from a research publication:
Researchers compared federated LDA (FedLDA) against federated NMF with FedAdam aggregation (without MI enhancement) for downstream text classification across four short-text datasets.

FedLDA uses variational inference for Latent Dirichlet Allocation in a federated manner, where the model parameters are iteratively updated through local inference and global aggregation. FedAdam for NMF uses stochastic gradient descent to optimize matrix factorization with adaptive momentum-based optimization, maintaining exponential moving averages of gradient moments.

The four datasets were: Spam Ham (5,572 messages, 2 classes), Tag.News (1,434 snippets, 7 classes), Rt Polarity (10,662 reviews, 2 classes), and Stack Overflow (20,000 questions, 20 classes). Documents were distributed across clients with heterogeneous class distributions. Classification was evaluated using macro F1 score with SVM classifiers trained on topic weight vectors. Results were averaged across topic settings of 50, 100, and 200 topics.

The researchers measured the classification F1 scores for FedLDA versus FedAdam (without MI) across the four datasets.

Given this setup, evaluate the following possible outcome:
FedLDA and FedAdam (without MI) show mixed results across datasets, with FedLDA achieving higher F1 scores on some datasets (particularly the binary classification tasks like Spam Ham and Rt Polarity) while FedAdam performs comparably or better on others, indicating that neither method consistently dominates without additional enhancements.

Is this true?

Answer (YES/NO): NO